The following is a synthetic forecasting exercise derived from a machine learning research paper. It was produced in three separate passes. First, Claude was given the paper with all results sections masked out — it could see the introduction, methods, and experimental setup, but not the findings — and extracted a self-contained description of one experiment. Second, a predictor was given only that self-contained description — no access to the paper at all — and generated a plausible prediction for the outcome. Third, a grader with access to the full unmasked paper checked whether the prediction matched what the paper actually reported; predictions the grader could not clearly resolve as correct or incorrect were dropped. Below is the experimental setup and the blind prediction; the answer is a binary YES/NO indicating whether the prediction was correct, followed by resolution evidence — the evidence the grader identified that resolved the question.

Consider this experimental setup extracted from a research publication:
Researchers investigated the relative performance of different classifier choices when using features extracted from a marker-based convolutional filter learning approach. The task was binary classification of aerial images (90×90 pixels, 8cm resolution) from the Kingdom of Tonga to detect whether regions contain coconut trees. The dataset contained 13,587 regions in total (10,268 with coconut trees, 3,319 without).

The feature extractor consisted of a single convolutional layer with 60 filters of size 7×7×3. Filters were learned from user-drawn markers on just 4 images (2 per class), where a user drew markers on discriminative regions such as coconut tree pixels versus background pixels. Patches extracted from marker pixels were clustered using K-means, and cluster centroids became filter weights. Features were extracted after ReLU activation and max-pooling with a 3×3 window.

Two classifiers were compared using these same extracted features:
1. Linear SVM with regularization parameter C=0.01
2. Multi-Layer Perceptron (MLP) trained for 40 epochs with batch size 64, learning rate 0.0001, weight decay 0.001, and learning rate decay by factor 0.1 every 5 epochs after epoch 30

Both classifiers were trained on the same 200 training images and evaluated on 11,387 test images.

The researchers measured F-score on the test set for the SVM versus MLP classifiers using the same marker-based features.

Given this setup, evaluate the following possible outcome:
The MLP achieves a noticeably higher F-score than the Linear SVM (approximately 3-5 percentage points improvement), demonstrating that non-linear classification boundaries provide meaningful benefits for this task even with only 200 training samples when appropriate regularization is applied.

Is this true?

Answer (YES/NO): NO